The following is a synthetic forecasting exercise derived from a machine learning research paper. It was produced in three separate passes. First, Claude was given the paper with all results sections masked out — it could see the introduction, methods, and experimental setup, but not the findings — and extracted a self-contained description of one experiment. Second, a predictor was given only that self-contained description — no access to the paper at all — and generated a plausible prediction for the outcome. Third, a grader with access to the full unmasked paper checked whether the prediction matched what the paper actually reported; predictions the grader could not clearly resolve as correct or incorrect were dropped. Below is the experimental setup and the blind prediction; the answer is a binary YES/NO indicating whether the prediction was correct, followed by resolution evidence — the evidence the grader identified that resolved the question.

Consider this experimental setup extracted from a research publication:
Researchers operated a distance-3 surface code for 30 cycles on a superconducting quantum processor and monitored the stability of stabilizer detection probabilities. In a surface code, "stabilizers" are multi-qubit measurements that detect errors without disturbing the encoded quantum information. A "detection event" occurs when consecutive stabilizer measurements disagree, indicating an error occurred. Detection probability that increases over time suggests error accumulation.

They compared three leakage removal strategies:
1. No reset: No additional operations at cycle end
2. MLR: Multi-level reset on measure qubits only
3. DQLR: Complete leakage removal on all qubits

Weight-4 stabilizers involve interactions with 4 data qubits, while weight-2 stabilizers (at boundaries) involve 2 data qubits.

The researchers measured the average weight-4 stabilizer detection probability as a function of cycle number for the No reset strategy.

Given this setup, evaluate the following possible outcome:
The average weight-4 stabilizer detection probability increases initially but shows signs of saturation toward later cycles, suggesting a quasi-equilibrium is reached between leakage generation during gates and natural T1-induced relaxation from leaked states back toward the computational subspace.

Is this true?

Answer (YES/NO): NO